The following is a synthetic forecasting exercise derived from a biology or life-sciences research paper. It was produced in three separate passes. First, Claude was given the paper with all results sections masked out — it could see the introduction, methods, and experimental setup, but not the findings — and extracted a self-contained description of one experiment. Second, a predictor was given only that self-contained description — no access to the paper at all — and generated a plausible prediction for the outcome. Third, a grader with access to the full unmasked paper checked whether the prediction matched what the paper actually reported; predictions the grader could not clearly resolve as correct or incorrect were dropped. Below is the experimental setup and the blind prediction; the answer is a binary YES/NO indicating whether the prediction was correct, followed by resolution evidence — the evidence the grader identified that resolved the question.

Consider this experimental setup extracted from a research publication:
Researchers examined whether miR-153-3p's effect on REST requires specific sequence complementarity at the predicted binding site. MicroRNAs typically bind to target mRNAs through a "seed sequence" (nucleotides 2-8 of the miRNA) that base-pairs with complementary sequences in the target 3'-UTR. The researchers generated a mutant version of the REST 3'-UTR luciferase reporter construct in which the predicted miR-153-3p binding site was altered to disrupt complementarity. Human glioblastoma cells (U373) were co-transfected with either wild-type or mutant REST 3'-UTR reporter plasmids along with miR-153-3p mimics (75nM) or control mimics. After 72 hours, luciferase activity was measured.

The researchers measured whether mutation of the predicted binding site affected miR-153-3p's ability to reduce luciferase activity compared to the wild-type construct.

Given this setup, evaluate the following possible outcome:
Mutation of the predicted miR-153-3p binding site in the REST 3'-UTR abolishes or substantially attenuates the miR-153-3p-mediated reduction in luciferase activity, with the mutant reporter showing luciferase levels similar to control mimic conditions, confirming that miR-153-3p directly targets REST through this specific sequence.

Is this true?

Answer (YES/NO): NO